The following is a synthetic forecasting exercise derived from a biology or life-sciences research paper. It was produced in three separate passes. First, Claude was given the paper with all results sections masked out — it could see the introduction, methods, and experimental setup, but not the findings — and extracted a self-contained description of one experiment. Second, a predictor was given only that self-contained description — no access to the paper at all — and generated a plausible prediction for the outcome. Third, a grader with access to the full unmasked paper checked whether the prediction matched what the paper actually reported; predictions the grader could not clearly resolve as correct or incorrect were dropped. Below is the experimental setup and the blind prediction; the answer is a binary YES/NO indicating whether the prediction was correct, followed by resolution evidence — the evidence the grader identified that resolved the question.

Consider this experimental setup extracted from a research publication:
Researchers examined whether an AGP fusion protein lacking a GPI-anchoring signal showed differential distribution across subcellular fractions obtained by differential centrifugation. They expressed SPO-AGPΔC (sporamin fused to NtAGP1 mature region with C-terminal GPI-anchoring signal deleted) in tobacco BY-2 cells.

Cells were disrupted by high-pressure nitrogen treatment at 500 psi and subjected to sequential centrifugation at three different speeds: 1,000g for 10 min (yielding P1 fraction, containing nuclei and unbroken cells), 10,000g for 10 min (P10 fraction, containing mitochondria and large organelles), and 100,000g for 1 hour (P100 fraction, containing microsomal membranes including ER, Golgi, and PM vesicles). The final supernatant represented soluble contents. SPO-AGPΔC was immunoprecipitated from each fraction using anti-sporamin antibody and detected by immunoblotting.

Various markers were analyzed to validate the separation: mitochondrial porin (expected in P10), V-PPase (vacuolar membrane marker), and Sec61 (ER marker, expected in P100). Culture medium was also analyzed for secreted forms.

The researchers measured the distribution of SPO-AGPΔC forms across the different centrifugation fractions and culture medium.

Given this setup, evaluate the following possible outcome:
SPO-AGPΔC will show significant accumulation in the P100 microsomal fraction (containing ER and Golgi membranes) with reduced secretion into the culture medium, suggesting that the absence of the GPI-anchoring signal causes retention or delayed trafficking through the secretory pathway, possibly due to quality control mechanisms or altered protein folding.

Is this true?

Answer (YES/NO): NO